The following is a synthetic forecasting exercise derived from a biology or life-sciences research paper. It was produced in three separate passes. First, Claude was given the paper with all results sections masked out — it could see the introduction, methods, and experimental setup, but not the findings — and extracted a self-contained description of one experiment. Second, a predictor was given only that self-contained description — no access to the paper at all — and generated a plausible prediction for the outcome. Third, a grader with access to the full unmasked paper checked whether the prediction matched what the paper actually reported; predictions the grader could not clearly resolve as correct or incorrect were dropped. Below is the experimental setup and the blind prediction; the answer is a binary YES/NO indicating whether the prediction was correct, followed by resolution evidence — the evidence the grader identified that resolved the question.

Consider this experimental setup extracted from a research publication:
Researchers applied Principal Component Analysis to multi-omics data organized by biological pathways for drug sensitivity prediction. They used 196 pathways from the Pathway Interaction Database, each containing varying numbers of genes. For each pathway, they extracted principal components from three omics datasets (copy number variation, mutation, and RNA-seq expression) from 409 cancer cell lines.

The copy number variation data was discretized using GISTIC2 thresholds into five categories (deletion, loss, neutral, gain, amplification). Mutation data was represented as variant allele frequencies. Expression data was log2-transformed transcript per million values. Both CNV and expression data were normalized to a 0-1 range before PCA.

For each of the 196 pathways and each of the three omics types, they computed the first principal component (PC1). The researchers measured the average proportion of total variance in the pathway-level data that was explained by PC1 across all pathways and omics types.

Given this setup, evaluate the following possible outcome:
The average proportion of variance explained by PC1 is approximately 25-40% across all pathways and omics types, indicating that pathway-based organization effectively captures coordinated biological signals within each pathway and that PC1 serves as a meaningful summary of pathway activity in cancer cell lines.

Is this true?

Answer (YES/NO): NO